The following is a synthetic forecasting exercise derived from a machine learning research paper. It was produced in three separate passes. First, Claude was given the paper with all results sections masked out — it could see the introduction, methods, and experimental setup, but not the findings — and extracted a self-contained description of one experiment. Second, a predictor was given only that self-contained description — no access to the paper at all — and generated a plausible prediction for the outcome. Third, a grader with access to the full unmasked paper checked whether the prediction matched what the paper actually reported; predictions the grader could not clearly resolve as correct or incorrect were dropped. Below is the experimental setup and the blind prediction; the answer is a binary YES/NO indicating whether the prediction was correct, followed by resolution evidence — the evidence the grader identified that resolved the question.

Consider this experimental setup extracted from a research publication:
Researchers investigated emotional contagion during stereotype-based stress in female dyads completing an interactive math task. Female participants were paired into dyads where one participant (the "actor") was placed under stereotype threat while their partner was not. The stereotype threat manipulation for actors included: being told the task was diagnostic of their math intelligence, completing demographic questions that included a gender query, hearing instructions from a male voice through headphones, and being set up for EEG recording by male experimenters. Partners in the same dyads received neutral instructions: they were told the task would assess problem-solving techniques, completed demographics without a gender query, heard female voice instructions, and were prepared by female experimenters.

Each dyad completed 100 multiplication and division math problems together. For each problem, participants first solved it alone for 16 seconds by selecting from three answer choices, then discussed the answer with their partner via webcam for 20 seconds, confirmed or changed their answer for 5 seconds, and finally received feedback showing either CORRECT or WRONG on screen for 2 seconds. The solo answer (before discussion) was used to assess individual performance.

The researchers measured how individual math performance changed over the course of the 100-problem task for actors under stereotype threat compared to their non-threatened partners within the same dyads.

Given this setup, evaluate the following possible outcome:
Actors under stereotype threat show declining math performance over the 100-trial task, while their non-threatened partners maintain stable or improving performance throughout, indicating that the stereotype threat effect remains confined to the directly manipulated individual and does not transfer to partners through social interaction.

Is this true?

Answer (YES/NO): NO